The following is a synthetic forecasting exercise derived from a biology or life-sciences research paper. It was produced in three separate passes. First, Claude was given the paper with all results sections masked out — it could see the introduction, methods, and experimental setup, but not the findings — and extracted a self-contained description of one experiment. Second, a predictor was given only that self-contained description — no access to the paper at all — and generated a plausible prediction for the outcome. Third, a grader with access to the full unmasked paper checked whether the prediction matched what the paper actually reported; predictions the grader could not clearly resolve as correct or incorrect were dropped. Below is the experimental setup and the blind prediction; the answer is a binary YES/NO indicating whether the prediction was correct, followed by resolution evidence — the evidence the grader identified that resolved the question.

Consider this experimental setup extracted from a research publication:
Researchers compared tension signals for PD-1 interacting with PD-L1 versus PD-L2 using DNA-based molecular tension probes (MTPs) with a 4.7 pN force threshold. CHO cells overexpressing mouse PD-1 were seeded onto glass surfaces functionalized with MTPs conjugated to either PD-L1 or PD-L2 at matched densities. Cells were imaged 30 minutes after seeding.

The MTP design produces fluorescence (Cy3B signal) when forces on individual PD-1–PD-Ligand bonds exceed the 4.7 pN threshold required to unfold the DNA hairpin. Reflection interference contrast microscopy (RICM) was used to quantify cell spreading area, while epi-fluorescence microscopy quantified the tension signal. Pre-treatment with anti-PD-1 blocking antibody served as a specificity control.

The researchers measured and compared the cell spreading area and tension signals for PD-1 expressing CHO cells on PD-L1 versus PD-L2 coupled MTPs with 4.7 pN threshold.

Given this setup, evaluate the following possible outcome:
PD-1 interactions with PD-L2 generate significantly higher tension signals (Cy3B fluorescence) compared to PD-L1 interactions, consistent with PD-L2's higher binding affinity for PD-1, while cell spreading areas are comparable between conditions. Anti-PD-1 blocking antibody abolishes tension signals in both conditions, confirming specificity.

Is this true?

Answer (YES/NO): NO